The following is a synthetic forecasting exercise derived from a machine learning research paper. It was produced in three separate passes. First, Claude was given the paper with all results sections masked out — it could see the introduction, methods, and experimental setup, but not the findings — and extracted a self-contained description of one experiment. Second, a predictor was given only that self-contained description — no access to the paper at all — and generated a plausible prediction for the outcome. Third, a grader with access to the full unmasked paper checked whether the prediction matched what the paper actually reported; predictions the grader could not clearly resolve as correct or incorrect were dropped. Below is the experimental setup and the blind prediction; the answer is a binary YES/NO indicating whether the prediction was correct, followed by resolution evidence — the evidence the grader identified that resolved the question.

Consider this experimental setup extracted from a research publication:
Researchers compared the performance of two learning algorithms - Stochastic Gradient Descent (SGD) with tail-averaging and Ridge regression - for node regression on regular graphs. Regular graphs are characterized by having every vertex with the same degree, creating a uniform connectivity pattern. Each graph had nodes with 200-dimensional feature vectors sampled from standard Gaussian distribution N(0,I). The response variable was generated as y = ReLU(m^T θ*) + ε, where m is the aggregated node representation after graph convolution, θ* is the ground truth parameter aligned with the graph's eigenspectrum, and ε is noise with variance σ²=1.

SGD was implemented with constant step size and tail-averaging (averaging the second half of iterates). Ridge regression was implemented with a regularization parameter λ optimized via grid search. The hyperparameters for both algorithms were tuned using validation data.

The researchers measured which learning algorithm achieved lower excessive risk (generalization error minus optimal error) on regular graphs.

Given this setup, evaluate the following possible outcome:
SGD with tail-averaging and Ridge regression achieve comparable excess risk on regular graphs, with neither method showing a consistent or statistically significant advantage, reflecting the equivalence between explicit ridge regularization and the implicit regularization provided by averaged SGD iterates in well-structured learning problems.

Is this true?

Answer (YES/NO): NO